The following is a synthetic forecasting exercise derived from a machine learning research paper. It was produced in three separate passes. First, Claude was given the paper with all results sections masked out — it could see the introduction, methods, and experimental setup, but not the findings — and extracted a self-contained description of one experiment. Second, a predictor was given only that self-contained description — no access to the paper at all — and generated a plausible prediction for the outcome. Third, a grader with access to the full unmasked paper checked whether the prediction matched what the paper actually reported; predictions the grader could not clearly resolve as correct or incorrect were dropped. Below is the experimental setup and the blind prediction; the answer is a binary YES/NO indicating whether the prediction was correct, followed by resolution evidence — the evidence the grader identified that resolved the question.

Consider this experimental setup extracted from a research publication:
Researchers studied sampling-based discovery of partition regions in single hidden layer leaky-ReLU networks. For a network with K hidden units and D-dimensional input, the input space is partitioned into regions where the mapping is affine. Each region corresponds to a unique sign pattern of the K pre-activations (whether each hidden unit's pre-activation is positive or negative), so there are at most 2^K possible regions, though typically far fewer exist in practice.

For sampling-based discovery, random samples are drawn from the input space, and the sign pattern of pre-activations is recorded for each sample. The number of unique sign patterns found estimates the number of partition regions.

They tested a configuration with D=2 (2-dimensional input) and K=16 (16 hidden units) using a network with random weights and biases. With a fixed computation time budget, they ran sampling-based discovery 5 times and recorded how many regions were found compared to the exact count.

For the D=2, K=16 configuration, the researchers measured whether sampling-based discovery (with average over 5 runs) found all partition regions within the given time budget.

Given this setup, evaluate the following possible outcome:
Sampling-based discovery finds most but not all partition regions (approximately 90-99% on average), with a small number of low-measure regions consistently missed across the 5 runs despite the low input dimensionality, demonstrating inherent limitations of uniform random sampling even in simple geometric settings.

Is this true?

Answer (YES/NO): NO